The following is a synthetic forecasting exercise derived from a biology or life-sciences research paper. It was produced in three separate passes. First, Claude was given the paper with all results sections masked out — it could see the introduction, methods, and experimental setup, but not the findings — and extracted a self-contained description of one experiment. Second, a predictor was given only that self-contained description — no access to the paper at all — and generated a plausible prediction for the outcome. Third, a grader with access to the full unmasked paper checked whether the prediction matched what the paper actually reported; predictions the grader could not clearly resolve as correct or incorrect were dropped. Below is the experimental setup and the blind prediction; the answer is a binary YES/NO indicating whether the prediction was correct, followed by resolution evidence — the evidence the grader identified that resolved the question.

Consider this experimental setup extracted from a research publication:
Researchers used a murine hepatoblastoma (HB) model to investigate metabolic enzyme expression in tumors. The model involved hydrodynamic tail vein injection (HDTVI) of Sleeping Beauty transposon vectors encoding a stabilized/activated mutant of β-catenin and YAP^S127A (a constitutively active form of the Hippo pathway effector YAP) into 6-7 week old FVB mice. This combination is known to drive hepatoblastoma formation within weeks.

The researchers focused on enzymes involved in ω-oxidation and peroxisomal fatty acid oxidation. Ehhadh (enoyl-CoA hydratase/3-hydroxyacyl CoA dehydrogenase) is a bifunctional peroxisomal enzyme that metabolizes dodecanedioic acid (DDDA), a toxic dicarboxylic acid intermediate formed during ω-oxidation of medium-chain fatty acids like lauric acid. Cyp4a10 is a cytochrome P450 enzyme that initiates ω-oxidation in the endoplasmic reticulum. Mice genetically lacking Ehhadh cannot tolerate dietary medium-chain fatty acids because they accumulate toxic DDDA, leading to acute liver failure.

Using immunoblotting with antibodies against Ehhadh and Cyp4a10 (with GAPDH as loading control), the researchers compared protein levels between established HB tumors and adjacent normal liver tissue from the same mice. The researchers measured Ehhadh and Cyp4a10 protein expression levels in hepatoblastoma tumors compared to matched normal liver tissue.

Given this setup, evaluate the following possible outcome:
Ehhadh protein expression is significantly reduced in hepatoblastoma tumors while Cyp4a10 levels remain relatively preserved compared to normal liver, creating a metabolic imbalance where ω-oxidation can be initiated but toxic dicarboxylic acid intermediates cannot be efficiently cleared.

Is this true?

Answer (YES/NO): NO